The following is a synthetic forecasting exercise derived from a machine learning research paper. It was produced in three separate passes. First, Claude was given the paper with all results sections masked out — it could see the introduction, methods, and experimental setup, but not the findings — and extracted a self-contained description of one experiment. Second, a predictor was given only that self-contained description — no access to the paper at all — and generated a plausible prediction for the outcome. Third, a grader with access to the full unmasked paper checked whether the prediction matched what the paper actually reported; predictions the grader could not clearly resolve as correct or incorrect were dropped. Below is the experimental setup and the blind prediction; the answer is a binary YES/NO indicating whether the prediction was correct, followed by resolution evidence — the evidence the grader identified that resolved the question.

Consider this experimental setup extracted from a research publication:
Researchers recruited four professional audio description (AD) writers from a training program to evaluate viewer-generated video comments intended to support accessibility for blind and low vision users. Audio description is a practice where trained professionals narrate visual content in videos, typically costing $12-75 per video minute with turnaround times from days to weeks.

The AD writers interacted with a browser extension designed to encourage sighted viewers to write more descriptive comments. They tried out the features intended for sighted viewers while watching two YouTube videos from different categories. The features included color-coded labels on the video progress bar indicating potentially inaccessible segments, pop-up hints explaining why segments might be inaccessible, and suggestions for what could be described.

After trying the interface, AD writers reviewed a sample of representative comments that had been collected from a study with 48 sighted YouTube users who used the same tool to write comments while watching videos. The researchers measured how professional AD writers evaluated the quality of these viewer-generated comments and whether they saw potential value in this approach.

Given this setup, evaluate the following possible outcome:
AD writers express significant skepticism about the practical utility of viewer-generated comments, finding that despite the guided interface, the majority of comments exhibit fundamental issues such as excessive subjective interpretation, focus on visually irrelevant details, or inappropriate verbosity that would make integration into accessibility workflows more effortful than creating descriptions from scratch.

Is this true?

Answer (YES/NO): NO